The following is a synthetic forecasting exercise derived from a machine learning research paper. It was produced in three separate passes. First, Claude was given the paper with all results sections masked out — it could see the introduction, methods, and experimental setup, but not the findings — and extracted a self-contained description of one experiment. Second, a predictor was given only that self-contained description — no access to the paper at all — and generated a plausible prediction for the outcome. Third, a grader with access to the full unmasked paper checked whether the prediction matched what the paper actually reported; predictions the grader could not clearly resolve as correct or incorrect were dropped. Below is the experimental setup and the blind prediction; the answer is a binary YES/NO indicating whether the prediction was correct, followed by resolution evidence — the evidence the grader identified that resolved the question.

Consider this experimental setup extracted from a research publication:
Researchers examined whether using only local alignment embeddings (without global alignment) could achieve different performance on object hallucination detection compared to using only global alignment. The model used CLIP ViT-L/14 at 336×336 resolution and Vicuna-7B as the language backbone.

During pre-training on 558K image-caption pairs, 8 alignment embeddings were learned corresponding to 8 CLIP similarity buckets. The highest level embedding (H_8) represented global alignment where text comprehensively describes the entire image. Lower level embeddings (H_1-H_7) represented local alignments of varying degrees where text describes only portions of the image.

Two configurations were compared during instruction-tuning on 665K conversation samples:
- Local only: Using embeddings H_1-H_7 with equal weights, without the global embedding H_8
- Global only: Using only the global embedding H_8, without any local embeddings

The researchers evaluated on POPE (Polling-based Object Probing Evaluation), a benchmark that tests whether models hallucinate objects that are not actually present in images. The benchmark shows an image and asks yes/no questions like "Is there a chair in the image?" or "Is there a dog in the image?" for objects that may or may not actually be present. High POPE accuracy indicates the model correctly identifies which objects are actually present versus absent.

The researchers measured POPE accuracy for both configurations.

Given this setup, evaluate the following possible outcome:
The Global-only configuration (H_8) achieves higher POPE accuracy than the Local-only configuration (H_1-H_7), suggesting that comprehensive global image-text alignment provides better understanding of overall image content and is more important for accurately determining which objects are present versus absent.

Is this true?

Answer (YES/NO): NO